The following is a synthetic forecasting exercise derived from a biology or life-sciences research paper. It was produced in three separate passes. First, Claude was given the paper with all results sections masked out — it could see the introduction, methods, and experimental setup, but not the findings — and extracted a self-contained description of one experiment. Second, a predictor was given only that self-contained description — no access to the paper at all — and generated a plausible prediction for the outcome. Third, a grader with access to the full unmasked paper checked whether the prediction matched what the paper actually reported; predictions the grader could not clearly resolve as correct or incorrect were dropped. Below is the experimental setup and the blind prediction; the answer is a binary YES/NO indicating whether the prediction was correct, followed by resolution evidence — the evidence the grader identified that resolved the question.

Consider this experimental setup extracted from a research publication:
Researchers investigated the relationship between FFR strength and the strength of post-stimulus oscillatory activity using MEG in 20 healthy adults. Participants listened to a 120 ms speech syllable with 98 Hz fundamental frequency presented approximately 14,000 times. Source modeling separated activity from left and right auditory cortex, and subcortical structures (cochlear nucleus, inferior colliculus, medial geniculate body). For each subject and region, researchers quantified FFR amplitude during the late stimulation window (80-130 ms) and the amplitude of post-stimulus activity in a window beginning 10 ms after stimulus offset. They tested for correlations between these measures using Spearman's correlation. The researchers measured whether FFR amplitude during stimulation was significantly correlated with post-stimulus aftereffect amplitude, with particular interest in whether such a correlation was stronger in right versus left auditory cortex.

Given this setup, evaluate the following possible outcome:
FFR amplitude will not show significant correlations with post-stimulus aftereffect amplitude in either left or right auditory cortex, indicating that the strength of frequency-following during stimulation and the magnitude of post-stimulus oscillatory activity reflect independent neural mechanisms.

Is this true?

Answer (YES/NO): NO